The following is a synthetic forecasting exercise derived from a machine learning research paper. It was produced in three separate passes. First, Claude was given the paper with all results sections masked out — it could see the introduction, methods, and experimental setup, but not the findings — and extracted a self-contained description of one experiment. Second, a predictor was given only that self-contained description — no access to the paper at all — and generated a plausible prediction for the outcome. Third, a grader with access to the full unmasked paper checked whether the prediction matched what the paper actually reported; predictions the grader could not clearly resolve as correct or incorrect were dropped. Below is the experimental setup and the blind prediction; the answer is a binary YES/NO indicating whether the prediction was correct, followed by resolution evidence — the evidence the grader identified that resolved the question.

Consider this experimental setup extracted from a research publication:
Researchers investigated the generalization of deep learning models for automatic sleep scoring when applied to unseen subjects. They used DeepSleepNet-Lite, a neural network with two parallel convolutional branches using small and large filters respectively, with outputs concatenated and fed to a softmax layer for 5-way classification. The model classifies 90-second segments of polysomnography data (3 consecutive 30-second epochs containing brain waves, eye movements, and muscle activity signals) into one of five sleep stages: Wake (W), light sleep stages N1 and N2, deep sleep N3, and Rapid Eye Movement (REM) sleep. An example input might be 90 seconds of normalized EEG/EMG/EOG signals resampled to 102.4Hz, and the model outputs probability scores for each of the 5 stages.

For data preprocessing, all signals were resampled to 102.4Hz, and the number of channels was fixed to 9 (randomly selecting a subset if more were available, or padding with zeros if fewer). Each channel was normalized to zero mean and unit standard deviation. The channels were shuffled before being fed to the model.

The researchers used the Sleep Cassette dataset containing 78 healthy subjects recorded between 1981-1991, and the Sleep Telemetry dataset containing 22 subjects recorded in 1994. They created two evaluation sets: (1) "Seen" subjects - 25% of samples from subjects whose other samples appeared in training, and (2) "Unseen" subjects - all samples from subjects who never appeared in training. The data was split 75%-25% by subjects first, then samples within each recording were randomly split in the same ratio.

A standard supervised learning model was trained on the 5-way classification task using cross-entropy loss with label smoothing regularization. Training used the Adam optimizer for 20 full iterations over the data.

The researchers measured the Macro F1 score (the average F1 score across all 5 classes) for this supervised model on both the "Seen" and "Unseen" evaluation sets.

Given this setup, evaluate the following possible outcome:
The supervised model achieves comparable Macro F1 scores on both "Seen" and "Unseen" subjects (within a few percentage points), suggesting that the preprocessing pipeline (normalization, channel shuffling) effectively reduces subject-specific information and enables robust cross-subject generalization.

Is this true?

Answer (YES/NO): NO